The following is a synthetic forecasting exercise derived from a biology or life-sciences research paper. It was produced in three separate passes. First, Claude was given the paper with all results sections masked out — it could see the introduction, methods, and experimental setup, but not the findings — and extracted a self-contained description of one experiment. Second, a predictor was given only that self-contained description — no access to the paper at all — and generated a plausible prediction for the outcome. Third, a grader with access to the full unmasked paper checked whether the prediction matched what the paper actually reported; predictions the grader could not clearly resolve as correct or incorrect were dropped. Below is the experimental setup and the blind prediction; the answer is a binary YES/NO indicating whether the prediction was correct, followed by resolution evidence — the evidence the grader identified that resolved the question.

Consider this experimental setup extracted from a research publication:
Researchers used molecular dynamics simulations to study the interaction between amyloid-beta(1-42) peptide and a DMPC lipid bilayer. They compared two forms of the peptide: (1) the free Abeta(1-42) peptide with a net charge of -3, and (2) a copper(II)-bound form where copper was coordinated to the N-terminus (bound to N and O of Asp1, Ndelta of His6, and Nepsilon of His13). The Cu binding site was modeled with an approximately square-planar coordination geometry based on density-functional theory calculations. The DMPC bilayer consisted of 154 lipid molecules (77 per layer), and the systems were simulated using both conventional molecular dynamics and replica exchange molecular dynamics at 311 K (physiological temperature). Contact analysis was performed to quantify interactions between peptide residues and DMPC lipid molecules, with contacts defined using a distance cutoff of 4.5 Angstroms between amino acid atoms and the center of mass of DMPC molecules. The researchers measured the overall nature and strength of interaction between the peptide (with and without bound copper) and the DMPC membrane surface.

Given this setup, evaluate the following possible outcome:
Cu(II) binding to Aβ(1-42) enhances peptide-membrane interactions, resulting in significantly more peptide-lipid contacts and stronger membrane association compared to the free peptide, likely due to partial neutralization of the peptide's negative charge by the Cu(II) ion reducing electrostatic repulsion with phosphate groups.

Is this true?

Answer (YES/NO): NO